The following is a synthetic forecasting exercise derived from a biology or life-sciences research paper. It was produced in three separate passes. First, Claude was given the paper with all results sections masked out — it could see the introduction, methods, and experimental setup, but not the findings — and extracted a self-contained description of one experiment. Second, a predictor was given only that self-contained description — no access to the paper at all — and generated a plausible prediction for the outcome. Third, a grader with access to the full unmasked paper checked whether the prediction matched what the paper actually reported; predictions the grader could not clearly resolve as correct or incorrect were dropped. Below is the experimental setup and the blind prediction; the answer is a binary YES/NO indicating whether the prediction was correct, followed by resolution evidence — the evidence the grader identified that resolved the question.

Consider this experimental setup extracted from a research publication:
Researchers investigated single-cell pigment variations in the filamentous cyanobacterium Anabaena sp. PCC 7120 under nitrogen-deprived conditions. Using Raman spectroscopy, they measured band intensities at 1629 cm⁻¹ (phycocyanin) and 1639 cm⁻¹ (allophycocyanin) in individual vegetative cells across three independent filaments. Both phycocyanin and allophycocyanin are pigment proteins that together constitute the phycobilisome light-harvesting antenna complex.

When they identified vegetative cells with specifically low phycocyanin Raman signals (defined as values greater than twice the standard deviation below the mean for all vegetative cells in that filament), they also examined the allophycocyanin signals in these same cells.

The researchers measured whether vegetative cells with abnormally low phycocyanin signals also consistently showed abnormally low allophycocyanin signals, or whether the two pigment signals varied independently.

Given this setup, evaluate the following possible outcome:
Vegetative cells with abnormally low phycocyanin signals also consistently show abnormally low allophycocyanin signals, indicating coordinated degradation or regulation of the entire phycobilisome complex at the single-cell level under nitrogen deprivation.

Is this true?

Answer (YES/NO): YES